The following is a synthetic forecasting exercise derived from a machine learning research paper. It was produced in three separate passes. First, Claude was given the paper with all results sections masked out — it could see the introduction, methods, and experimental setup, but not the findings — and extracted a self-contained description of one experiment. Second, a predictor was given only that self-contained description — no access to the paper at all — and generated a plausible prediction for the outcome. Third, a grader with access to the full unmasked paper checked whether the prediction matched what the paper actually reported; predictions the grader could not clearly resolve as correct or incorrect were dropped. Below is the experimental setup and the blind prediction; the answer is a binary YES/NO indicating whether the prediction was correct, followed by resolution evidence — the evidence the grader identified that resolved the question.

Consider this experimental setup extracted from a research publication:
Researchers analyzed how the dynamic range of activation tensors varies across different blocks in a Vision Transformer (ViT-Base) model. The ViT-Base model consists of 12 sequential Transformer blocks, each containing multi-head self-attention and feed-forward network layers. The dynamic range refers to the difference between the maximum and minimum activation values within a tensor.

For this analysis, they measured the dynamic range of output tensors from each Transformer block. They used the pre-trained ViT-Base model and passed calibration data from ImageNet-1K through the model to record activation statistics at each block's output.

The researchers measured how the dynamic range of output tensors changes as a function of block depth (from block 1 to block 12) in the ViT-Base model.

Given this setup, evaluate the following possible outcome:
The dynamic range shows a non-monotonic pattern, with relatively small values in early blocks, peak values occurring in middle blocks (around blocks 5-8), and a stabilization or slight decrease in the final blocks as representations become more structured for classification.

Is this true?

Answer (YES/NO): NO